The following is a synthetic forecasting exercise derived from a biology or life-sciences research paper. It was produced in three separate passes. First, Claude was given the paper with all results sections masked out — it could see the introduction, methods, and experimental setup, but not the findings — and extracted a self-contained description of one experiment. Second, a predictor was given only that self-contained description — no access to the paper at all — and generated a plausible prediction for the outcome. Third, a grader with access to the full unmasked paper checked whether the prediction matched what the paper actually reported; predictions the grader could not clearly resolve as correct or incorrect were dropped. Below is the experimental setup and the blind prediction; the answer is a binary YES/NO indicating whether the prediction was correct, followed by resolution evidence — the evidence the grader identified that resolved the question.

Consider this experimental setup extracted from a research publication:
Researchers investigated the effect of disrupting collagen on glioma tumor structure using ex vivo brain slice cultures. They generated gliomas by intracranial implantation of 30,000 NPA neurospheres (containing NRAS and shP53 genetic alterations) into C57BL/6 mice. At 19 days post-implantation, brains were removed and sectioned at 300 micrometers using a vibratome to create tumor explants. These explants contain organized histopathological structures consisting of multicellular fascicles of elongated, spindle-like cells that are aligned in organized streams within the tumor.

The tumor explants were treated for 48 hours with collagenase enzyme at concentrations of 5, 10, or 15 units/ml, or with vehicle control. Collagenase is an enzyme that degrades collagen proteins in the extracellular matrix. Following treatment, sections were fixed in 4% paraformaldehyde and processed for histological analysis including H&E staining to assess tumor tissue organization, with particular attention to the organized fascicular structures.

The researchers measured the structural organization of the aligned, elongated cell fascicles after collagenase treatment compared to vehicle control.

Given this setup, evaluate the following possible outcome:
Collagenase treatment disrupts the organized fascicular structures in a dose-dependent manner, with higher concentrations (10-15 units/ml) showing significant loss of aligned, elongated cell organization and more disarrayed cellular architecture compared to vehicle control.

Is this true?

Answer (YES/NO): YES